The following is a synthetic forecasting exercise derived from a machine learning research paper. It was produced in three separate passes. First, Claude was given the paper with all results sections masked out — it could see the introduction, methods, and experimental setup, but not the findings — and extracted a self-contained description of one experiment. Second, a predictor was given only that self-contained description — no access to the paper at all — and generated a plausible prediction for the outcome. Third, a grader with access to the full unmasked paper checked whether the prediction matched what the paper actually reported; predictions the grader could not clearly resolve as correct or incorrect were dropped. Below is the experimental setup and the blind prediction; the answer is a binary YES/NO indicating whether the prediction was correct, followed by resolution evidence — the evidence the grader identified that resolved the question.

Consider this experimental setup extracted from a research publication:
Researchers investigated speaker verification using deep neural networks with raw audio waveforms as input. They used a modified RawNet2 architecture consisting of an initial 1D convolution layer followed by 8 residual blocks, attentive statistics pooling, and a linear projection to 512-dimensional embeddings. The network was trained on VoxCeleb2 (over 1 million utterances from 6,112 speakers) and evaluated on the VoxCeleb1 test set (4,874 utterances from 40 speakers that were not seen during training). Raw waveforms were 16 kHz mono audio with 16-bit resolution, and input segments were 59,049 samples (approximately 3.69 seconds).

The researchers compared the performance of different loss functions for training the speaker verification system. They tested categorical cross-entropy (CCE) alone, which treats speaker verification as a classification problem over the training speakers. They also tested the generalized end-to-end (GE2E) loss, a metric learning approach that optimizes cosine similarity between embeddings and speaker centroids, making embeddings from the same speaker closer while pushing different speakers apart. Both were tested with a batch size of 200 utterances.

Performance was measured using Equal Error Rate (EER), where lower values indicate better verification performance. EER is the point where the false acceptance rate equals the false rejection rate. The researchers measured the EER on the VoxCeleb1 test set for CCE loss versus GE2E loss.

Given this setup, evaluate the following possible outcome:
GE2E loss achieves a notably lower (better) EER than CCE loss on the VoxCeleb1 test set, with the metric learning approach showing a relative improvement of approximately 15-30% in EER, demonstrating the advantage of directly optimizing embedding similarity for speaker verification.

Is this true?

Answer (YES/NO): NO